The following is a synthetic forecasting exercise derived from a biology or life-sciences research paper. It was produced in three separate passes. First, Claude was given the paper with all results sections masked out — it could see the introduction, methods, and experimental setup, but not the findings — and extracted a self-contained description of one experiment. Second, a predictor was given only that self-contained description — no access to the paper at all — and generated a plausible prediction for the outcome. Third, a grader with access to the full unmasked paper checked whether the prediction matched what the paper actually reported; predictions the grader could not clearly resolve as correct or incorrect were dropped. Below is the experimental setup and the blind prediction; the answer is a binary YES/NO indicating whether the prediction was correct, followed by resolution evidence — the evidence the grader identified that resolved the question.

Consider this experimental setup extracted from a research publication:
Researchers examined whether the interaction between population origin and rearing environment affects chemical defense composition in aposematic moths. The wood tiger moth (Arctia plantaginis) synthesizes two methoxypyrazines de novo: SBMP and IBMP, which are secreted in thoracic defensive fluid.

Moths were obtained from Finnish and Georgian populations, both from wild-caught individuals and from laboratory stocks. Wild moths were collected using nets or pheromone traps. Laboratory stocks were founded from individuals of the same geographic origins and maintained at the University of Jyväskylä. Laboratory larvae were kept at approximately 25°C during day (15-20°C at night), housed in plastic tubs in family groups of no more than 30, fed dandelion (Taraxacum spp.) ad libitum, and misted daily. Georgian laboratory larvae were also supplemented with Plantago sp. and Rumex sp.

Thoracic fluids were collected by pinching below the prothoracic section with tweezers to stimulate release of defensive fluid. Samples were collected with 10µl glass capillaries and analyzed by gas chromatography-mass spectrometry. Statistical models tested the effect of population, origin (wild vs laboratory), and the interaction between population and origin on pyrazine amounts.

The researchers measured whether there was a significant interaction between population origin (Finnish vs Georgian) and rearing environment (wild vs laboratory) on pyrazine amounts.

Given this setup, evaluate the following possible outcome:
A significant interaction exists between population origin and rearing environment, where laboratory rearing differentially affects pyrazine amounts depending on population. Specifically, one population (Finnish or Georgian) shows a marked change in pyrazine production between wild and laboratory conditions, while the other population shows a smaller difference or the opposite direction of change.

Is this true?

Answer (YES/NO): NO